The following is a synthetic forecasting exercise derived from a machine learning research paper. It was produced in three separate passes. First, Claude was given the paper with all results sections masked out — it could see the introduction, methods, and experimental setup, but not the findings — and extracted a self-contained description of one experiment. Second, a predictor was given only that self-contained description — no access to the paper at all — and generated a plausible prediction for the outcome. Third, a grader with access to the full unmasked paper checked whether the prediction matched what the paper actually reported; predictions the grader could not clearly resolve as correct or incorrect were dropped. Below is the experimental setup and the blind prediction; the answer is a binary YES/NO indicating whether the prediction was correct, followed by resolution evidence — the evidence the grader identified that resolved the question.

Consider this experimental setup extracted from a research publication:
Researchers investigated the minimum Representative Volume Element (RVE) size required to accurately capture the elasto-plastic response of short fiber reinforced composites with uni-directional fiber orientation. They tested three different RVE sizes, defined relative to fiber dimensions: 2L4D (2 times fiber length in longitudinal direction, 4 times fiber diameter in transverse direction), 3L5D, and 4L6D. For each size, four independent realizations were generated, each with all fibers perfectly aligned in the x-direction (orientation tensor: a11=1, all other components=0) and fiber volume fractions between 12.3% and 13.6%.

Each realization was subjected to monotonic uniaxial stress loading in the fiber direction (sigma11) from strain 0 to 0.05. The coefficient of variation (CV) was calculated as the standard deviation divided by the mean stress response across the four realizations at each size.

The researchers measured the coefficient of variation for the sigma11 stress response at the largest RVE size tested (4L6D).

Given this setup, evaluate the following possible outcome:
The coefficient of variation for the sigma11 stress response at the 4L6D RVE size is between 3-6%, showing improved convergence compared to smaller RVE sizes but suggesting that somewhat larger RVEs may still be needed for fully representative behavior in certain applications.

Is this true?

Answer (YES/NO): NO